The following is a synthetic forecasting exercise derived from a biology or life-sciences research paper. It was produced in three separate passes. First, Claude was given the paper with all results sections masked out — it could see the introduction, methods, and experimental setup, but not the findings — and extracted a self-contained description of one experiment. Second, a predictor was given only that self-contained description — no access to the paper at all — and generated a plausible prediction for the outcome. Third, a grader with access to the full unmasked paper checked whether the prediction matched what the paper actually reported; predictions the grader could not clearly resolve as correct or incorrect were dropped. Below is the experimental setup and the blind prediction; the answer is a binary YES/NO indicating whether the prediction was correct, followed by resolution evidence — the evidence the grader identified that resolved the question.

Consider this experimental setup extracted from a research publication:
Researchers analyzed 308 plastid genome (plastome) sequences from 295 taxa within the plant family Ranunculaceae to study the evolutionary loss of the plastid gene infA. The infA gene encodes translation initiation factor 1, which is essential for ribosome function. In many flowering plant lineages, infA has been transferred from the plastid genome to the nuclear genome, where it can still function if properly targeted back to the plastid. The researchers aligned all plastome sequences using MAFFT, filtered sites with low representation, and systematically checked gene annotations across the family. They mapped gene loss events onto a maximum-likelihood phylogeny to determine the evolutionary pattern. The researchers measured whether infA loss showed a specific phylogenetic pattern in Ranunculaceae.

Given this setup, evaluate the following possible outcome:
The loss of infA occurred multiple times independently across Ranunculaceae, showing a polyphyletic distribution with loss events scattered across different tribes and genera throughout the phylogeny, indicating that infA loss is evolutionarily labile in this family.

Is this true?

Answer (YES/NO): YES